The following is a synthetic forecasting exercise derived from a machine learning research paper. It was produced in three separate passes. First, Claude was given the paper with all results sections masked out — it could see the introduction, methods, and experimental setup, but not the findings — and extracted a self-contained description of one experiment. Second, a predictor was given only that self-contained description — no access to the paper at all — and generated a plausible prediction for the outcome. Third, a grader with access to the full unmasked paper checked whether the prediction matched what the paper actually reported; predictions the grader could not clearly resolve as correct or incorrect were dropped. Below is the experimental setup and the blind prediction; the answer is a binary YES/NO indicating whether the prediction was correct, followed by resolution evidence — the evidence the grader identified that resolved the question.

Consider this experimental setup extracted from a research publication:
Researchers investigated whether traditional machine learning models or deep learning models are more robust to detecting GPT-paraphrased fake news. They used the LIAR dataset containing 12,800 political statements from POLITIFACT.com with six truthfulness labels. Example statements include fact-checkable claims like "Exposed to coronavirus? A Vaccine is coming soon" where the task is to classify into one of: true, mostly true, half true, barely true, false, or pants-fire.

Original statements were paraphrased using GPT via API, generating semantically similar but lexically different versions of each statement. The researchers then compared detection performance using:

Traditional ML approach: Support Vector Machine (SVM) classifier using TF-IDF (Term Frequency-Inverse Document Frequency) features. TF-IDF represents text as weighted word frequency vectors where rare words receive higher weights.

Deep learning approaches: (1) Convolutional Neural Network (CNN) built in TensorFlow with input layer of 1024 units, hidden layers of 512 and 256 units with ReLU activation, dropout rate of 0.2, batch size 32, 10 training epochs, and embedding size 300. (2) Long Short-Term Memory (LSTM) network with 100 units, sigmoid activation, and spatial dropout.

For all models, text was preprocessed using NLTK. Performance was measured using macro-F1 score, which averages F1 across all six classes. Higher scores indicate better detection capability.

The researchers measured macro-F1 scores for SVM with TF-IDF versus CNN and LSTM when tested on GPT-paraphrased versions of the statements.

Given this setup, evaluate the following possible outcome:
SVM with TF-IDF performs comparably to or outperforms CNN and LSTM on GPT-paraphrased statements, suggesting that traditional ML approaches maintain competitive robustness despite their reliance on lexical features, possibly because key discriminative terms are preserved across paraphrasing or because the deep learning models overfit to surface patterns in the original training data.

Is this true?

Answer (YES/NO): YES